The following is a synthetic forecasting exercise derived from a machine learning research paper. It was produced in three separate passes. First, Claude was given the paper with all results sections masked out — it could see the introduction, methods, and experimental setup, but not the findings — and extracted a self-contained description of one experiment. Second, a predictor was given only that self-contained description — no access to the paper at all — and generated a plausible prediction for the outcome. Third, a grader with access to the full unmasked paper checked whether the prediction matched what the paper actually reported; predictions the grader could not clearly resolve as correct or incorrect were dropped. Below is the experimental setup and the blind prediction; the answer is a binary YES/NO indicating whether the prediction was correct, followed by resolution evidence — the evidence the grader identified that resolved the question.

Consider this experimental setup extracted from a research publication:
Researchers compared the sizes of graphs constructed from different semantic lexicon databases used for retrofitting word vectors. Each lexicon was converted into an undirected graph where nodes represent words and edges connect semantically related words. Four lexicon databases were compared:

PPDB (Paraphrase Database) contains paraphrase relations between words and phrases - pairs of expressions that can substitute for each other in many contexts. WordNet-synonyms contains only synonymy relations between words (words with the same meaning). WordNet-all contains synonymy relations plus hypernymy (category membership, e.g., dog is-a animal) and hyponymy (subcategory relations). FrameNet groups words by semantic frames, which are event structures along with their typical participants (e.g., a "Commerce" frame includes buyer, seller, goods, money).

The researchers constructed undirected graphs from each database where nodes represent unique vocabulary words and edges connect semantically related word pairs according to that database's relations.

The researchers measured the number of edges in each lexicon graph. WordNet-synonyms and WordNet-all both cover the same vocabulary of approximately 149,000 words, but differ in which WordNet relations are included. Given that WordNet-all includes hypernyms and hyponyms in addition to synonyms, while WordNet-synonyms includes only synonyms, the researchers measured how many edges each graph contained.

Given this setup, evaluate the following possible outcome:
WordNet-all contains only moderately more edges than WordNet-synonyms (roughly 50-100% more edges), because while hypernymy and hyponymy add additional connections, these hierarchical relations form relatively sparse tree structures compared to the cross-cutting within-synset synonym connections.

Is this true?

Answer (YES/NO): NO